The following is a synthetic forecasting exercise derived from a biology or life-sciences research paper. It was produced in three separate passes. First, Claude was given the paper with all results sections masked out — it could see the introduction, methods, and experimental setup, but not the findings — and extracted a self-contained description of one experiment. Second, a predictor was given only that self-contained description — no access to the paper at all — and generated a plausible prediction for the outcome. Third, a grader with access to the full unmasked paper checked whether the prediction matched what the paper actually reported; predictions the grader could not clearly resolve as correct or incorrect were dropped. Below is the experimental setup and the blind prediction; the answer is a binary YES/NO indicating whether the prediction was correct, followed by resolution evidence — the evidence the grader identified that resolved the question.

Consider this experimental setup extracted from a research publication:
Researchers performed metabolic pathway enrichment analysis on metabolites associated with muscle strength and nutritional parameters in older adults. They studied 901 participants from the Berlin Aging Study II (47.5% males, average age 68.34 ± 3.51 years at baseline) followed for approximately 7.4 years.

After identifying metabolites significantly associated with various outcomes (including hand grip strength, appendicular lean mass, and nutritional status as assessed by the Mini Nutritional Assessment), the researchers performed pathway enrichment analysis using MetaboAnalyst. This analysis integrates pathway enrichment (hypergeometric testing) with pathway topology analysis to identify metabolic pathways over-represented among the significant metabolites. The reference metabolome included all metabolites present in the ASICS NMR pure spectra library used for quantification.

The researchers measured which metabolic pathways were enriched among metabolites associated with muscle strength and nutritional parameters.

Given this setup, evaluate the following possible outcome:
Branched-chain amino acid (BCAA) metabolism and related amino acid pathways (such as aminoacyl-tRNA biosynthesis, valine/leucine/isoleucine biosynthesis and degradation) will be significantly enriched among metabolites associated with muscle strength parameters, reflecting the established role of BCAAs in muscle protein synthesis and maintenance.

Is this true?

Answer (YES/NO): YES